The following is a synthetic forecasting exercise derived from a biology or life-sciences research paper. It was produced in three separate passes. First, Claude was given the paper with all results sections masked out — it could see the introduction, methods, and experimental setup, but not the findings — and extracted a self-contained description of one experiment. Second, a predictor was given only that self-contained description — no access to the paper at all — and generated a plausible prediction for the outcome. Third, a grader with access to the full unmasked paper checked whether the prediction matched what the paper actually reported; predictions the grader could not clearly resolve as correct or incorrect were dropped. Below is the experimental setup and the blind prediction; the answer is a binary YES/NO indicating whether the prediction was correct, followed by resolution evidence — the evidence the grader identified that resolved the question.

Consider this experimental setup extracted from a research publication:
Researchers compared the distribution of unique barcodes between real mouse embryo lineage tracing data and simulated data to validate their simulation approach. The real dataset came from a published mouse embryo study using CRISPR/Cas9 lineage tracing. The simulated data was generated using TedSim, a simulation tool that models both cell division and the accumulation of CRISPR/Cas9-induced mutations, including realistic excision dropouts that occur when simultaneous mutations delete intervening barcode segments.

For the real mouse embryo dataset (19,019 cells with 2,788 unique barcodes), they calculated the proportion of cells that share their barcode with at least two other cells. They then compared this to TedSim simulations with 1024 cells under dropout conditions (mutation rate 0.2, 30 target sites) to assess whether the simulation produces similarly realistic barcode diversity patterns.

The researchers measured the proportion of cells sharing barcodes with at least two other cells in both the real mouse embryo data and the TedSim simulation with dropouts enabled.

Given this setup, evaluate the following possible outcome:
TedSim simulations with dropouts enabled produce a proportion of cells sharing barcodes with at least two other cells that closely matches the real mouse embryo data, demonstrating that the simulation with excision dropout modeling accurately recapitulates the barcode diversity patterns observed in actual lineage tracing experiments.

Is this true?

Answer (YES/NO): YES